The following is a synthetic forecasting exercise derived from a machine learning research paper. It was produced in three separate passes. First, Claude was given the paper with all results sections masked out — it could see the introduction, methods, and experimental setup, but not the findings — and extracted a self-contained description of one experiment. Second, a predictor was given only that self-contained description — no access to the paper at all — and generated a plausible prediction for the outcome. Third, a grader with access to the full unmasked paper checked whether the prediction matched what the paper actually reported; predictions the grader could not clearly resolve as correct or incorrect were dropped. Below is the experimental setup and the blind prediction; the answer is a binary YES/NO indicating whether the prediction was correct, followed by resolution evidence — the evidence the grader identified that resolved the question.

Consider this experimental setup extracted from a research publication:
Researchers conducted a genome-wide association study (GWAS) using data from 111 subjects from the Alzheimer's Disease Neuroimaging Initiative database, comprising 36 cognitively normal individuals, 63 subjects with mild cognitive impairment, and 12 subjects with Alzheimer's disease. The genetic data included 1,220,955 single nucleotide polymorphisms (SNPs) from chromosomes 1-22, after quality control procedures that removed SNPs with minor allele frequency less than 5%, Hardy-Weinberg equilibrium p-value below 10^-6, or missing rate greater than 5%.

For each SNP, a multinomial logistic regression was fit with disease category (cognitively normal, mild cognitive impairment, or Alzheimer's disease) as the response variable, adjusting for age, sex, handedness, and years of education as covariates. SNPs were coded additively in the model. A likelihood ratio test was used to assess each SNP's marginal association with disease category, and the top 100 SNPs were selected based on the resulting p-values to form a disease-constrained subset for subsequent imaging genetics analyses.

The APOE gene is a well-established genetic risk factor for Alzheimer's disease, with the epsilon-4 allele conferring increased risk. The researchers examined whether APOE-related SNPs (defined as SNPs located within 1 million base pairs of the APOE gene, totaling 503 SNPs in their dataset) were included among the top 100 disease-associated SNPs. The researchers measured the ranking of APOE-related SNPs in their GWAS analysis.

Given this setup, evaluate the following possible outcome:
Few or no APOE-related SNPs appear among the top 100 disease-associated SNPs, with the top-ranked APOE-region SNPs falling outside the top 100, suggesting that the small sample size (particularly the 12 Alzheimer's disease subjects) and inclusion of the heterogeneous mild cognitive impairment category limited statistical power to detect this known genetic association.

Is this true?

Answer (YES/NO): YES